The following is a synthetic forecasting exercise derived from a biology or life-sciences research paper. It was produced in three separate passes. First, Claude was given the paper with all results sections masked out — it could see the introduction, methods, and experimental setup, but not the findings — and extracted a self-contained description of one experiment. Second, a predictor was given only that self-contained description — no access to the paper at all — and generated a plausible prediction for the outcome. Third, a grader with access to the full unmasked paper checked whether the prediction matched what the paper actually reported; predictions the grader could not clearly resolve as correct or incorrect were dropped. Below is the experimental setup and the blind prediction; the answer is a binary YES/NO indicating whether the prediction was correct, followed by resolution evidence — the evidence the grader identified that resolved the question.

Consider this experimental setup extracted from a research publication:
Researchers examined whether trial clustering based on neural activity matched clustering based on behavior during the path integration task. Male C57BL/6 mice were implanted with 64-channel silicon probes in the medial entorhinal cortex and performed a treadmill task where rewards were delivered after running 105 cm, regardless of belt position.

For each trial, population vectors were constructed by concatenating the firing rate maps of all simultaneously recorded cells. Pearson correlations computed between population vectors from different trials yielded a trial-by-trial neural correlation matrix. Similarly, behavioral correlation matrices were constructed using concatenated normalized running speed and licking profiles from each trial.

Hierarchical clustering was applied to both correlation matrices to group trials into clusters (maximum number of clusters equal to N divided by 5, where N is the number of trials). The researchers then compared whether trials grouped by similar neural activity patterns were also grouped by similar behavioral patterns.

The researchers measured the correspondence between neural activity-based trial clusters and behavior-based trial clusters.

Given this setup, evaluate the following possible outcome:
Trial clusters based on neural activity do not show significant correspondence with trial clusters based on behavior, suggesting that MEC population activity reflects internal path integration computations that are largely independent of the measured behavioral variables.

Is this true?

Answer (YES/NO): NO